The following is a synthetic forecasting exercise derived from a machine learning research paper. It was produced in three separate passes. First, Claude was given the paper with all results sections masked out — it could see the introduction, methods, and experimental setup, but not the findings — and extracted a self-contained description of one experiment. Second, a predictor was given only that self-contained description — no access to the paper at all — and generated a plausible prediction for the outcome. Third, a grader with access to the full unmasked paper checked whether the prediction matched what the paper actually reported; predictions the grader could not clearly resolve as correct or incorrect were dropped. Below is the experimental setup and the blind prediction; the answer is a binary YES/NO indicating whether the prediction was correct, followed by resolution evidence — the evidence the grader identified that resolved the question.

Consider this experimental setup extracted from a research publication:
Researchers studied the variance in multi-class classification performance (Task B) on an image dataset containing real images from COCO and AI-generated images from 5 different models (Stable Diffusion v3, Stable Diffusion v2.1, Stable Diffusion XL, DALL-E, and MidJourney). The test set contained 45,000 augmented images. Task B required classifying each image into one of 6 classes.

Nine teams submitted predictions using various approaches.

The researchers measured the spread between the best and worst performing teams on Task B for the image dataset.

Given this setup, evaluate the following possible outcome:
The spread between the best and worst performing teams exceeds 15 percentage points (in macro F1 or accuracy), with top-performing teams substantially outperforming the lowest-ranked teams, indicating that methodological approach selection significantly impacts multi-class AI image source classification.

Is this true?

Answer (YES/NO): YES